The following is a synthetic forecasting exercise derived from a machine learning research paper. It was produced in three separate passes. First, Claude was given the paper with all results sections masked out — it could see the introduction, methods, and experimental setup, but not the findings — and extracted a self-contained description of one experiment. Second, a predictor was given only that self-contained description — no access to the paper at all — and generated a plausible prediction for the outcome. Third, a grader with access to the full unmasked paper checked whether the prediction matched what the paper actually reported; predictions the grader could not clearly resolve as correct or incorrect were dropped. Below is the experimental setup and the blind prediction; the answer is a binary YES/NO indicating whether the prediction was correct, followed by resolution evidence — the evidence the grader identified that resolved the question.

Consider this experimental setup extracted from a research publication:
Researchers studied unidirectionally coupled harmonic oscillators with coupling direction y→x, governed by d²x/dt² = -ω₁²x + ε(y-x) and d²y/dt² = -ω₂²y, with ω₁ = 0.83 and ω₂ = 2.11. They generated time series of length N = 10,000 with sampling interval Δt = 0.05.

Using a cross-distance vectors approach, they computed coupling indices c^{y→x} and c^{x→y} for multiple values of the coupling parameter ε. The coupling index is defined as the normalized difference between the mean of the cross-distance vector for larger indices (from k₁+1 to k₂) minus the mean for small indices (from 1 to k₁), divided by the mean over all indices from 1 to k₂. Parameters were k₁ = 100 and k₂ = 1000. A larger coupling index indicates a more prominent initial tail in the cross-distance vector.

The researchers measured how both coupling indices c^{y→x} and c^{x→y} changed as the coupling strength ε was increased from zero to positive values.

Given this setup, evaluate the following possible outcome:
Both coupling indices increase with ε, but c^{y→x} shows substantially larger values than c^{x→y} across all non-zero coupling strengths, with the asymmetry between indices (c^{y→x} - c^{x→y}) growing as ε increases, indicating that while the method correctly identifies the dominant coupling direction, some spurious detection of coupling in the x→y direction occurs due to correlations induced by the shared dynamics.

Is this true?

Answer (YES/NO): NO